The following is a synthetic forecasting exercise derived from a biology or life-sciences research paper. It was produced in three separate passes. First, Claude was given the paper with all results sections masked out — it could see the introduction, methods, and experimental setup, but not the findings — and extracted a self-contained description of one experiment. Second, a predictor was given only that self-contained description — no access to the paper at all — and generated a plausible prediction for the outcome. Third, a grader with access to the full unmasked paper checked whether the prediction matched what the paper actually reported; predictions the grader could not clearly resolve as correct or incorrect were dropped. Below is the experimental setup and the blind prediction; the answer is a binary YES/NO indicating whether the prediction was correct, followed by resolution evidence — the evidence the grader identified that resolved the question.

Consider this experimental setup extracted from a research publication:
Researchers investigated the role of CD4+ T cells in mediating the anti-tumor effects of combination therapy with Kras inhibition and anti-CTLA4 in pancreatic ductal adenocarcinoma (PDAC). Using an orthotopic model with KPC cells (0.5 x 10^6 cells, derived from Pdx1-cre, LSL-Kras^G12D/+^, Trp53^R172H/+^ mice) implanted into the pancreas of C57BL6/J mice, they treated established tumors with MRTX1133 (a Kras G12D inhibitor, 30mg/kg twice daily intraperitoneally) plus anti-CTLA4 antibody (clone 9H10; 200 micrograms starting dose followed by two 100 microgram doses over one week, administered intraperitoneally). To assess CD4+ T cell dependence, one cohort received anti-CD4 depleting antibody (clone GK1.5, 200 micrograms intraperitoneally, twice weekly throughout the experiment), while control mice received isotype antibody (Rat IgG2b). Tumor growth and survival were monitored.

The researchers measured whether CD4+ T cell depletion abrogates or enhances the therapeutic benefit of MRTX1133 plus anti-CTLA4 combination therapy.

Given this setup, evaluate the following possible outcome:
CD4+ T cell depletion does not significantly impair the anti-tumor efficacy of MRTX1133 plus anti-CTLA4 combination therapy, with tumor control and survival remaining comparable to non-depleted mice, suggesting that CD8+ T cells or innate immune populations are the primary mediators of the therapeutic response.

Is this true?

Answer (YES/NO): YES